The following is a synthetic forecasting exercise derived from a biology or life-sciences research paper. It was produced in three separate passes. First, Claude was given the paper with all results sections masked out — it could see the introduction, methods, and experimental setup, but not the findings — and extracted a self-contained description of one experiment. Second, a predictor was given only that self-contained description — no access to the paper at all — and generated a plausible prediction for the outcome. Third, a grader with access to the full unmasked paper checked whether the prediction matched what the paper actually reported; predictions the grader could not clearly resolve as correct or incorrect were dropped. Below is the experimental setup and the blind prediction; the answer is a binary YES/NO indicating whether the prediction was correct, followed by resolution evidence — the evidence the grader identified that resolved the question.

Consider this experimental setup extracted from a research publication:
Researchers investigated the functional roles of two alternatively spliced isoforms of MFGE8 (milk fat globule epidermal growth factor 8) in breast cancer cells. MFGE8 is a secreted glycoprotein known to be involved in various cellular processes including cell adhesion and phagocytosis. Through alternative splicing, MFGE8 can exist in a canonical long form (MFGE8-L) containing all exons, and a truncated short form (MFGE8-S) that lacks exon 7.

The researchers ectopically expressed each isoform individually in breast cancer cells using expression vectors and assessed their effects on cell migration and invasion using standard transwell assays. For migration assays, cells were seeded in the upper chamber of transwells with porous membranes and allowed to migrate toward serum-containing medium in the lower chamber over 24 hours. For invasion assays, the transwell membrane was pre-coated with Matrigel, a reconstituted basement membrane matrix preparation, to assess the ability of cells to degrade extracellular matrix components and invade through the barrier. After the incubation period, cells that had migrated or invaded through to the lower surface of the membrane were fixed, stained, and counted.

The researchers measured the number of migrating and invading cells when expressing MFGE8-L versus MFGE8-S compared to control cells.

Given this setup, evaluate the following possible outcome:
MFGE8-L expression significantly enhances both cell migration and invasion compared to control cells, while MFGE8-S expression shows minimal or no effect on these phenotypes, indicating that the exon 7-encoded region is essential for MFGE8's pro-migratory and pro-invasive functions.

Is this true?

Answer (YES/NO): NO